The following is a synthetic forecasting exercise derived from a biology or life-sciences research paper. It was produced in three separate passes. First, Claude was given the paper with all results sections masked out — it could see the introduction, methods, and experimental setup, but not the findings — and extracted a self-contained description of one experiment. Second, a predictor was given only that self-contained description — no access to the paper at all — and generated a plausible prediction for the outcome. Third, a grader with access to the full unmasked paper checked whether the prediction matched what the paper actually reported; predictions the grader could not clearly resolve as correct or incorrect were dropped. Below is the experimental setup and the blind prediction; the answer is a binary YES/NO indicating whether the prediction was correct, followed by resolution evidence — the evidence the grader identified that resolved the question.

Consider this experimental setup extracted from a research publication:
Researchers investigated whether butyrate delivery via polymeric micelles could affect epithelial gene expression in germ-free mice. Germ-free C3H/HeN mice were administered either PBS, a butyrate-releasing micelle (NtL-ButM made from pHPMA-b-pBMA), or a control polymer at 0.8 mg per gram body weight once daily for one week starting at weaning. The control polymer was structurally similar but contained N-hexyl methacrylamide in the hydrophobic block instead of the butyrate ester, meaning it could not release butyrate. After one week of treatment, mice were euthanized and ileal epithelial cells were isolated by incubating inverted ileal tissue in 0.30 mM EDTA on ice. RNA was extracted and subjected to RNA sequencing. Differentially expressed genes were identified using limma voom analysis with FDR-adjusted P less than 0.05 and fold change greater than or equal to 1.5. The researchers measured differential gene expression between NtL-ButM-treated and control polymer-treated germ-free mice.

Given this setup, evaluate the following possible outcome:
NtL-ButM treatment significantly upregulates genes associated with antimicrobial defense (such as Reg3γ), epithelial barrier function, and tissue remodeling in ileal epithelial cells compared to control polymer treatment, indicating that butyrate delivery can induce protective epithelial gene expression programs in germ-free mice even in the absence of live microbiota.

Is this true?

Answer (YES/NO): NO